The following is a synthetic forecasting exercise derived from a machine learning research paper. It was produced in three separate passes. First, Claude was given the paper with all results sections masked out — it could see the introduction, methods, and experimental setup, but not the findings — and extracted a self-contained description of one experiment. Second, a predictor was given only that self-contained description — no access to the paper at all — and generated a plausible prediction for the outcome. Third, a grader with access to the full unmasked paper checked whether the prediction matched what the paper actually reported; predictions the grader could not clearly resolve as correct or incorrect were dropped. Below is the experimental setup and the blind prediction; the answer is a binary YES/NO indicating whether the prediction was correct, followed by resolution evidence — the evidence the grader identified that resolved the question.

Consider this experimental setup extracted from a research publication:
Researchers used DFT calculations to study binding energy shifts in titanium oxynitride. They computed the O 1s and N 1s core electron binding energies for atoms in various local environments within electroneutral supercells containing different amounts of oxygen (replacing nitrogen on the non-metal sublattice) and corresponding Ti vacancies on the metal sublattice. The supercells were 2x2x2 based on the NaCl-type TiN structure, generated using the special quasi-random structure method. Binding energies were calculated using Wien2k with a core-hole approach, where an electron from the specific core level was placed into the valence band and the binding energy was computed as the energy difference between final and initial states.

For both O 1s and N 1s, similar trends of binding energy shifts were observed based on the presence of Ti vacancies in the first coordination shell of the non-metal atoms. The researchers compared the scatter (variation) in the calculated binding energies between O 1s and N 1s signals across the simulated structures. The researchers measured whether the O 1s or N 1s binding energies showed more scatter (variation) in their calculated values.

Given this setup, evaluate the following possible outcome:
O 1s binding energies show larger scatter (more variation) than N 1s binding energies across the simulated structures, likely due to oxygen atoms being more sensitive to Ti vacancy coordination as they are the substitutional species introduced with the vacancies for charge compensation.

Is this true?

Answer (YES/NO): YES